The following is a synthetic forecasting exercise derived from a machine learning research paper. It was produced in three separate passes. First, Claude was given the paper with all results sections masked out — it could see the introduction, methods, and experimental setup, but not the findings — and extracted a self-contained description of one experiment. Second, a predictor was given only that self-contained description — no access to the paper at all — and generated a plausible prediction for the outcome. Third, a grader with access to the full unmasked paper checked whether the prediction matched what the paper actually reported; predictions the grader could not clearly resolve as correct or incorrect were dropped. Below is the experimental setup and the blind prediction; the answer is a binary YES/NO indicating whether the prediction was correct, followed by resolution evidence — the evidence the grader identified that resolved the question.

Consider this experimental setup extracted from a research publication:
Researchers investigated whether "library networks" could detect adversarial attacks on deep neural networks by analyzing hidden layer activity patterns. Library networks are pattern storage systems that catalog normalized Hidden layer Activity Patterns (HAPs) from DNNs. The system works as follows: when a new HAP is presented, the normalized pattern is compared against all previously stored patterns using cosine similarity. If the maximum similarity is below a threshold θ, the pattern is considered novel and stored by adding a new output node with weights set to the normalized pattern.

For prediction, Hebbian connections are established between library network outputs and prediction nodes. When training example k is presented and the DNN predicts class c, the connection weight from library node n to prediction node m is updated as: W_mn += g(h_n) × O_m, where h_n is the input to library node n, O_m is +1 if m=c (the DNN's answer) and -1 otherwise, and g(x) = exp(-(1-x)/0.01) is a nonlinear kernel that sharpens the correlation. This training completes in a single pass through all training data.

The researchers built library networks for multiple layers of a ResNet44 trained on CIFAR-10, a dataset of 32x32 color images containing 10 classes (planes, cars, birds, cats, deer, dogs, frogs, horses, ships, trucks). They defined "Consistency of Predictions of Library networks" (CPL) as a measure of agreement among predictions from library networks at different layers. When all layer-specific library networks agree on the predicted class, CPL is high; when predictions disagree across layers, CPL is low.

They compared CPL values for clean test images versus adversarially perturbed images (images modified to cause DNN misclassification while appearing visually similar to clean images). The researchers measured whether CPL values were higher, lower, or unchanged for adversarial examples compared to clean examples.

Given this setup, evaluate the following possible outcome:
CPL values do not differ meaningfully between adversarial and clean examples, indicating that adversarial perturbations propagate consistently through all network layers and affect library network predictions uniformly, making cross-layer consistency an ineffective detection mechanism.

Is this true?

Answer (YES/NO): NO